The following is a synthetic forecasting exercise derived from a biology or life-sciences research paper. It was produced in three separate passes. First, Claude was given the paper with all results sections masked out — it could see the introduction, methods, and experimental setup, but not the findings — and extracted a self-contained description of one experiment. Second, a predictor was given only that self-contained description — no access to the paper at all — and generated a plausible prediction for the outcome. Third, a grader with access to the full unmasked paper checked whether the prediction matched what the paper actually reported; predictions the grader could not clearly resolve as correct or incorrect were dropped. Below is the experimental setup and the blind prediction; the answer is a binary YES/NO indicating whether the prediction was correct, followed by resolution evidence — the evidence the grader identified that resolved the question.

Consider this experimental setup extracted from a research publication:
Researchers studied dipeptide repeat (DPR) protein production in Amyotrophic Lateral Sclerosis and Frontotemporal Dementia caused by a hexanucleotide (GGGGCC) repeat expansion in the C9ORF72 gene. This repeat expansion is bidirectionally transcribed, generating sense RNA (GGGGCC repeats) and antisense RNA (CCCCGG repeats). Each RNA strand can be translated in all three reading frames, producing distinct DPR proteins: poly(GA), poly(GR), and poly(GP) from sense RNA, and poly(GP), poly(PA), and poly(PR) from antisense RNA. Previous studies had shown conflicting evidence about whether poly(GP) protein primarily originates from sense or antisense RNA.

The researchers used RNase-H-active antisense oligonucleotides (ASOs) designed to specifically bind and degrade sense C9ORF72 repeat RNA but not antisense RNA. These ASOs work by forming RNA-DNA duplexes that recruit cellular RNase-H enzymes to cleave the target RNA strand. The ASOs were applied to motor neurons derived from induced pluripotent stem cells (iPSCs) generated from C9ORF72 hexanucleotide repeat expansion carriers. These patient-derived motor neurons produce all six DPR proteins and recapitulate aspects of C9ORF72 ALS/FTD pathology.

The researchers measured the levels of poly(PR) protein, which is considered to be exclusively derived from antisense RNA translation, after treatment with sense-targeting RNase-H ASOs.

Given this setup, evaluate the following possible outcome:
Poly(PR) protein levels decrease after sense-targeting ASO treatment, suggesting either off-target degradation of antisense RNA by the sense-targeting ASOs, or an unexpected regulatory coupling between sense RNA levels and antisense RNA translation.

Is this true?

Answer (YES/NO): YES